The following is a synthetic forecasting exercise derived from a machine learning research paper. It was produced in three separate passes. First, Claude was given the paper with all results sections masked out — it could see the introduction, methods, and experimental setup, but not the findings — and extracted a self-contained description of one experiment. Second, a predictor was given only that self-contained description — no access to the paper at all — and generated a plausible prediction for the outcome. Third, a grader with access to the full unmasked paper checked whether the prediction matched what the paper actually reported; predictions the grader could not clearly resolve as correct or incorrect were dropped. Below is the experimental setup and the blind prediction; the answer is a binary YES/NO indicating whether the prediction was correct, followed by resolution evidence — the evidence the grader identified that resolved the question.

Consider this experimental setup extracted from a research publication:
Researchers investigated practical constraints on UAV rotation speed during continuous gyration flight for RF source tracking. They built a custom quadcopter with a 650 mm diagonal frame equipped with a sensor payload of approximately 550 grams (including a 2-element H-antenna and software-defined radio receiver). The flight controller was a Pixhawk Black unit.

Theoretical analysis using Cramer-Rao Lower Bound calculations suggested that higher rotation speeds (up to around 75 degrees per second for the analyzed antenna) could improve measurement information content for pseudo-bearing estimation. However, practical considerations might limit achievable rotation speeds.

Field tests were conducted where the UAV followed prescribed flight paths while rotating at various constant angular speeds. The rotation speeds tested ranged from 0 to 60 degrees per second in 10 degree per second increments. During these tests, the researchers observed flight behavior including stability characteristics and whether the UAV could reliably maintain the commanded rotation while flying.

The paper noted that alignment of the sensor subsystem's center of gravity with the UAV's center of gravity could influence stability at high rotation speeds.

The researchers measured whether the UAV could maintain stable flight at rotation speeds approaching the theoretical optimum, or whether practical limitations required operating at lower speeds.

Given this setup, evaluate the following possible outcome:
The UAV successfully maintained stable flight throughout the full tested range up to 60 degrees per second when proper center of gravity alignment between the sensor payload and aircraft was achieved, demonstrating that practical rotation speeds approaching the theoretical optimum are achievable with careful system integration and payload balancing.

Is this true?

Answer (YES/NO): NO